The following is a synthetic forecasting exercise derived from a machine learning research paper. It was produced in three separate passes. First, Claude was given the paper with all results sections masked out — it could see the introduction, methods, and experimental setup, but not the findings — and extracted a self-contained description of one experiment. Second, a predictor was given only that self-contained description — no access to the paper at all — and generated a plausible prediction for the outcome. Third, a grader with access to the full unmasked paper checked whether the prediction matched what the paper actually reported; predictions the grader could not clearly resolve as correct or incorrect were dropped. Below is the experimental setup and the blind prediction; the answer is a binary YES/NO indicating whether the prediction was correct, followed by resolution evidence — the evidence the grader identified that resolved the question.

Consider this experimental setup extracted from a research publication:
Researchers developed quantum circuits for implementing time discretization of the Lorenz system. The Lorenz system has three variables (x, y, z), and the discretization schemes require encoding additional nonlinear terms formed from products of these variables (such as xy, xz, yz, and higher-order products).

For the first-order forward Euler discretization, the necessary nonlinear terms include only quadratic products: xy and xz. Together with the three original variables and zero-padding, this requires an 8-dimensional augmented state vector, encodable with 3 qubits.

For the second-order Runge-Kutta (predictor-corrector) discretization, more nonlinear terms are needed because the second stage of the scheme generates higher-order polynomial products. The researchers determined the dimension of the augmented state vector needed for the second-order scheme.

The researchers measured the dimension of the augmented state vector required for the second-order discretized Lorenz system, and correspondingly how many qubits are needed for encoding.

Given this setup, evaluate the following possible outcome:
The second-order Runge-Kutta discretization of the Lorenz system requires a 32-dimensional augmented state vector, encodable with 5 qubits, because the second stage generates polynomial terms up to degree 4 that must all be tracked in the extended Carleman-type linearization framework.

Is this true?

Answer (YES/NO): NO